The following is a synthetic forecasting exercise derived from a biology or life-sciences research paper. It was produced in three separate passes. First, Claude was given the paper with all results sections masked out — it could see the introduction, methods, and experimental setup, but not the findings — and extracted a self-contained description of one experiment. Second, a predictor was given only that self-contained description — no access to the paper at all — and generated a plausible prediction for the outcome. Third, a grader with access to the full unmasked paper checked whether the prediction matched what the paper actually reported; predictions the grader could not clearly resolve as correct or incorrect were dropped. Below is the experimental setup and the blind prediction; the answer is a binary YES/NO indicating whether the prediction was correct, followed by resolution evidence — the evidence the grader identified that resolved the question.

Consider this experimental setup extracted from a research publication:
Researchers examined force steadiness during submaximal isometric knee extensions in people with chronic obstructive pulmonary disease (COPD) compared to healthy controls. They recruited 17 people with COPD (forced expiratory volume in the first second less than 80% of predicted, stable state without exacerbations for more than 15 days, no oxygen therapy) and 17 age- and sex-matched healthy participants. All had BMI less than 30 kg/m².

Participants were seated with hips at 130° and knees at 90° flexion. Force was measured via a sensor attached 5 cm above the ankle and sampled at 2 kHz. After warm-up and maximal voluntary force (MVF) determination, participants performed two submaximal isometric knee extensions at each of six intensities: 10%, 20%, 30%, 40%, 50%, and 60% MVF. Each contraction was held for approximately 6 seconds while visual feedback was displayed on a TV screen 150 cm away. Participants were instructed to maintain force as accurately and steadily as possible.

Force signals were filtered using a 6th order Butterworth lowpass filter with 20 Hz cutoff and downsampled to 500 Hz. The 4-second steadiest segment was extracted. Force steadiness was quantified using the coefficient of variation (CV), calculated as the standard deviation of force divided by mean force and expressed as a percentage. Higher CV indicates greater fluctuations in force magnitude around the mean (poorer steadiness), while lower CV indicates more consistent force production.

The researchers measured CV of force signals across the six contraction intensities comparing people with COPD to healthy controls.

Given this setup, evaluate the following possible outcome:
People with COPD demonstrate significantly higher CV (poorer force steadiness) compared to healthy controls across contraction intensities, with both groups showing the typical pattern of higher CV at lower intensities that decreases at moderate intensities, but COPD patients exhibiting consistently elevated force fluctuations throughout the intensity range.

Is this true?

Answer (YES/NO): NO